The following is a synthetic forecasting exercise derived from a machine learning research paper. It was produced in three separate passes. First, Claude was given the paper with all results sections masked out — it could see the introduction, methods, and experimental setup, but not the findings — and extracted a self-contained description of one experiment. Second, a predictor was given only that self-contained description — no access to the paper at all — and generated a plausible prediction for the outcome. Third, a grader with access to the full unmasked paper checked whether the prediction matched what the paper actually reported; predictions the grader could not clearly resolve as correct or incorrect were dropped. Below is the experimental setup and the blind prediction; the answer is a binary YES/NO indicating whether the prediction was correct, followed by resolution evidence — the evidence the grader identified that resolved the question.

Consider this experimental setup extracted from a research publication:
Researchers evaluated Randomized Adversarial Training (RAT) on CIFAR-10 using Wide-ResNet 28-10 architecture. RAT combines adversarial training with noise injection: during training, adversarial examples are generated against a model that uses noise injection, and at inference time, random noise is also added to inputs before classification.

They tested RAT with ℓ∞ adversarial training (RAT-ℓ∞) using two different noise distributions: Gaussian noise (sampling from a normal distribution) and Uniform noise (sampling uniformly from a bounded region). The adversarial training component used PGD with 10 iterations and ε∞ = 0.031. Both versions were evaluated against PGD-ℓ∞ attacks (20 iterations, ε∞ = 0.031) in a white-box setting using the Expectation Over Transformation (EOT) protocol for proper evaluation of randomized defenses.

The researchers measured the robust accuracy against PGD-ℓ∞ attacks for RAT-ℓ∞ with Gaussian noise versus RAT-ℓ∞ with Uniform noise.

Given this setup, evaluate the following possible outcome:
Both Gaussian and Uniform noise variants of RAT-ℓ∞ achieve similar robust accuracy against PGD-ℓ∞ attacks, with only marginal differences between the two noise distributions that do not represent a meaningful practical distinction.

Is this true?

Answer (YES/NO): NO